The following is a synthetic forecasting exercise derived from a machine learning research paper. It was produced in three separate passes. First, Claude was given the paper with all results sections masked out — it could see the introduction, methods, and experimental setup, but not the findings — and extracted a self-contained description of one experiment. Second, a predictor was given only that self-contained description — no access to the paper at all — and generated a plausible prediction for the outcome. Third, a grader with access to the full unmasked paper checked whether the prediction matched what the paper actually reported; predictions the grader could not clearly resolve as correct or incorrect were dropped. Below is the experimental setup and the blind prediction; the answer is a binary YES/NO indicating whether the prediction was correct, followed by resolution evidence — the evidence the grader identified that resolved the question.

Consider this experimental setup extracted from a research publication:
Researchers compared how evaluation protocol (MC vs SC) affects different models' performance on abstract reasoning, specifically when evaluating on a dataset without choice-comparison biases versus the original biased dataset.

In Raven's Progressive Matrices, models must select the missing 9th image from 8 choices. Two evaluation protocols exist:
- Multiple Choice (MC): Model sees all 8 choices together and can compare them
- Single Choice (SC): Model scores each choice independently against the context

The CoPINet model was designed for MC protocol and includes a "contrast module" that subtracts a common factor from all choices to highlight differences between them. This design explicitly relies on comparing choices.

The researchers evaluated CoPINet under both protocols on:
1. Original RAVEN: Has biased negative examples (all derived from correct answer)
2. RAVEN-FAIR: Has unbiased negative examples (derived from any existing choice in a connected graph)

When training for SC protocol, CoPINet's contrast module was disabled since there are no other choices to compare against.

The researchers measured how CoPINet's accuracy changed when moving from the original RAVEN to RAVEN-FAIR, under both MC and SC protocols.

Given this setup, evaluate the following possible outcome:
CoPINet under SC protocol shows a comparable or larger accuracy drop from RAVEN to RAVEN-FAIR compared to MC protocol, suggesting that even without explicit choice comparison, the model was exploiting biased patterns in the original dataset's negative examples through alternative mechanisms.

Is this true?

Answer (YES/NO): NO